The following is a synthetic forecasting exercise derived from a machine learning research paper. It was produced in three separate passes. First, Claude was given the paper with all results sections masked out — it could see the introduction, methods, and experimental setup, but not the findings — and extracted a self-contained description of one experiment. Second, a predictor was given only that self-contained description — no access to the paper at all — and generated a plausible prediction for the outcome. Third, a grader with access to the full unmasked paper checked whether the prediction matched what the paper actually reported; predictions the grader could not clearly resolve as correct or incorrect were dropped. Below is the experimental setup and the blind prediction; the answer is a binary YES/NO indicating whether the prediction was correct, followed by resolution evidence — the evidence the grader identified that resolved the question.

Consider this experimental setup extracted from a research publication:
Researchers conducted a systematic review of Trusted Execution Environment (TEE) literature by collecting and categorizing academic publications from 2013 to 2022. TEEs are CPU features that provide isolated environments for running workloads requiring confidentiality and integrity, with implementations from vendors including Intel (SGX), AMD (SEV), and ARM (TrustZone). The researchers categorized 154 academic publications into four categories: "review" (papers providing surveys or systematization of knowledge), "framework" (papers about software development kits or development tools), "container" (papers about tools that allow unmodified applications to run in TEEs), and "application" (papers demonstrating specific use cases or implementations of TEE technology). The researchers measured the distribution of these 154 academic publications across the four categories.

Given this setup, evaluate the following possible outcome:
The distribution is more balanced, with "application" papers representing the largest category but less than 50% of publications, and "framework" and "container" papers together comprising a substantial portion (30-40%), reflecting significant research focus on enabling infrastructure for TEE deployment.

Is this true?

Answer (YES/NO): NO